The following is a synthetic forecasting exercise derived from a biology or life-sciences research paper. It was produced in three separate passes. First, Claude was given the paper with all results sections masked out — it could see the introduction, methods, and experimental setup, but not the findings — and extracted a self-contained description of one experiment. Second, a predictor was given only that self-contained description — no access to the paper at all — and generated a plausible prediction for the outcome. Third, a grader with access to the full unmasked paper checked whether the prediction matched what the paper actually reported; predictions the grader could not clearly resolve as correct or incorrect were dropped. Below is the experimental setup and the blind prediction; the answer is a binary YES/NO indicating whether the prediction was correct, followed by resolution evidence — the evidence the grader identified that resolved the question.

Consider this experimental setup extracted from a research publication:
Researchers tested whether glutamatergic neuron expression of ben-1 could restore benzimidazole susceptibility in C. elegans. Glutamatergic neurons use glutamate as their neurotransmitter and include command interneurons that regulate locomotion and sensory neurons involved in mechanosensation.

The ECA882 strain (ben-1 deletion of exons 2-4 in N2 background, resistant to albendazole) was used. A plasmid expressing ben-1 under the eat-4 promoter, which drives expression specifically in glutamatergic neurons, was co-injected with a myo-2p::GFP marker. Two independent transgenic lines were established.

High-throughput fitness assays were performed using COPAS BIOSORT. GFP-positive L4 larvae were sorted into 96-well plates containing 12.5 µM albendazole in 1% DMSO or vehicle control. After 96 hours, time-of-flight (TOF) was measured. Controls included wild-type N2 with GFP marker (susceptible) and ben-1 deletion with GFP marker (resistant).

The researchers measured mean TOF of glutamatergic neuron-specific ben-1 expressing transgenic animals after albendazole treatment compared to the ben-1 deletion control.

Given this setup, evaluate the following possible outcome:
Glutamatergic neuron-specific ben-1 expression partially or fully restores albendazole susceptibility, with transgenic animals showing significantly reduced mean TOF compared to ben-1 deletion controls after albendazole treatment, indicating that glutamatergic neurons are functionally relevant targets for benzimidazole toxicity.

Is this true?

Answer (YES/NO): NO